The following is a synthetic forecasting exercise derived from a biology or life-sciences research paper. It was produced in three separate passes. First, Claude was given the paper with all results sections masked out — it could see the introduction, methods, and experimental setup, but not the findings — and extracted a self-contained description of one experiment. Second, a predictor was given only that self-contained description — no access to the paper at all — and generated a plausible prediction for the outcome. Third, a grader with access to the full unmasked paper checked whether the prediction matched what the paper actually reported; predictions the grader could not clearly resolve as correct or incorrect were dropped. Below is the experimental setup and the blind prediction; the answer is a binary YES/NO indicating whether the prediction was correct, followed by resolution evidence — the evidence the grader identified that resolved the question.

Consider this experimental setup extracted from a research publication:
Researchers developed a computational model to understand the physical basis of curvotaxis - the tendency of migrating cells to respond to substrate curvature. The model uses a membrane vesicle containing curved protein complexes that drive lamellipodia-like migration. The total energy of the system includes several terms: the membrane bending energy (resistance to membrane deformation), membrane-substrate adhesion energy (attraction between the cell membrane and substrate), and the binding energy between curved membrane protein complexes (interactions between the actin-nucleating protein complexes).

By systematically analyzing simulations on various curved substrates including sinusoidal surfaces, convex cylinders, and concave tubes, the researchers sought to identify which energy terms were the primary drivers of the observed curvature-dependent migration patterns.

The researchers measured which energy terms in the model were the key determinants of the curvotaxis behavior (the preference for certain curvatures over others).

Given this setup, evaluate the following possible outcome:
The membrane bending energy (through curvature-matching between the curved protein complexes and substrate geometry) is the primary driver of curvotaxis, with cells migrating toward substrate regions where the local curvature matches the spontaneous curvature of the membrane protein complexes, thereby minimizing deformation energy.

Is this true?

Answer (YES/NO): NO